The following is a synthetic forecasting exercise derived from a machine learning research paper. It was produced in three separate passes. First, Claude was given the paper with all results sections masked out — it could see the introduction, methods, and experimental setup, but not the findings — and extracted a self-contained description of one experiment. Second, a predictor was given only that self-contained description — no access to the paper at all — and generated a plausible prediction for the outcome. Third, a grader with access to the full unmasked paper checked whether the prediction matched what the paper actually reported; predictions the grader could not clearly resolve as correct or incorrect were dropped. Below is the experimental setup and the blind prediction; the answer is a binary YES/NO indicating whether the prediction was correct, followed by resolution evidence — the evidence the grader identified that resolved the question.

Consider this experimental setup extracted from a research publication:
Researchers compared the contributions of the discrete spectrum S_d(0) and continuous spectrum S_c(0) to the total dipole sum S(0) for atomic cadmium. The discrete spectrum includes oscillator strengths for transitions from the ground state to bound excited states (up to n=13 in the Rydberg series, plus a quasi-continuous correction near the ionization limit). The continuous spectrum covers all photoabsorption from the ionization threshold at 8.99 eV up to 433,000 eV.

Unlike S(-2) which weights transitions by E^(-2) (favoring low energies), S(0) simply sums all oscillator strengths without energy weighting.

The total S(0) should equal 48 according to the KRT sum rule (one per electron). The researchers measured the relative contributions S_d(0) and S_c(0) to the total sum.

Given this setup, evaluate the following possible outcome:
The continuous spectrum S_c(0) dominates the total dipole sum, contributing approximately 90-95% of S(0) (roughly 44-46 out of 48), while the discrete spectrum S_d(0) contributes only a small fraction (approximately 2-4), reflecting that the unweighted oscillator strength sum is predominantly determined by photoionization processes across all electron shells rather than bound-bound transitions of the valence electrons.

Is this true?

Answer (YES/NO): NO